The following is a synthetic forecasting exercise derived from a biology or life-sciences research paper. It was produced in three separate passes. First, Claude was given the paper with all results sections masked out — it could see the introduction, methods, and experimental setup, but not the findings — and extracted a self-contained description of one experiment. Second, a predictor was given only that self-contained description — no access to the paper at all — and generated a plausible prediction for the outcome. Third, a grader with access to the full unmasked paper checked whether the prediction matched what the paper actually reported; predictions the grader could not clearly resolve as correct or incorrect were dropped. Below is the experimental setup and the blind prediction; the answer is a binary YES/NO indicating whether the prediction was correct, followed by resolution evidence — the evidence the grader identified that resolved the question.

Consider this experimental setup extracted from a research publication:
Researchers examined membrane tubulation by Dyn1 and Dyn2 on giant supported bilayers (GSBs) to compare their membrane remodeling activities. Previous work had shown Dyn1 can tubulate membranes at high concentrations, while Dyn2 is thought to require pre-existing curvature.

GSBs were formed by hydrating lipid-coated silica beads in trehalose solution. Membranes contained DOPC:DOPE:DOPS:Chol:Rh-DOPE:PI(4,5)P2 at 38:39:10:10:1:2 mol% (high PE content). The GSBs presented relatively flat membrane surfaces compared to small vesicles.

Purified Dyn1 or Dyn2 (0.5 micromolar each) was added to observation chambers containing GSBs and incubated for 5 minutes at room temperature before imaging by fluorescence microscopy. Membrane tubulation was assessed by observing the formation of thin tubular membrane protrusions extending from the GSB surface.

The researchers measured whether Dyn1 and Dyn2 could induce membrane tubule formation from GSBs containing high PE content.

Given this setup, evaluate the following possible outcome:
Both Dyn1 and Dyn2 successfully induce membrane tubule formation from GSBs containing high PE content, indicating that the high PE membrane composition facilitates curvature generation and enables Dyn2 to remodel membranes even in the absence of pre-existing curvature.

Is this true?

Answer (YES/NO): NO